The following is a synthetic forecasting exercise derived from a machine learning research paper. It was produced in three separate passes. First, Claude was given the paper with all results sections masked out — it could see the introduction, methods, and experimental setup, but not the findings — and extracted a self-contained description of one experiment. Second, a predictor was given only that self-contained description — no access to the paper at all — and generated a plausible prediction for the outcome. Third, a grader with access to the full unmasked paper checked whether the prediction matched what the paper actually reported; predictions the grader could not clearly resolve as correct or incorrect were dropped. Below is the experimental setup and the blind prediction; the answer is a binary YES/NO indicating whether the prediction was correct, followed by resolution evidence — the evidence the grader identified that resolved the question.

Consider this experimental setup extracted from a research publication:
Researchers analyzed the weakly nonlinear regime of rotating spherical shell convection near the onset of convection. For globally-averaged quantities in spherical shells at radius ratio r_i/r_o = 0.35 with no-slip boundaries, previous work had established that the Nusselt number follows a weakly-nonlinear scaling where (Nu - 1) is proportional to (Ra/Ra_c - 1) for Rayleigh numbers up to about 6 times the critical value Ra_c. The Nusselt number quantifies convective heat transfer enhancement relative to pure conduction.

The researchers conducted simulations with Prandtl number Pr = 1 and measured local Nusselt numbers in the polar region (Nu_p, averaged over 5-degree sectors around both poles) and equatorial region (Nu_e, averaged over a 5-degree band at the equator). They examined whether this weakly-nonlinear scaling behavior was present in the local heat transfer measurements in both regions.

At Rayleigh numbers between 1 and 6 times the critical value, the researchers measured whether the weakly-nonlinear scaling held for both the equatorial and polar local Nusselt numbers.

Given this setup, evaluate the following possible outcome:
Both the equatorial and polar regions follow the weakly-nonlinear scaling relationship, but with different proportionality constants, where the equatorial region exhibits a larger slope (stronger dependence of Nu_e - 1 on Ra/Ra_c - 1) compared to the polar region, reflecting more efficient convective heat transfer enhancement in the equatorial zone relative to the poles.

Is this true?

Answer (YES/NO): NO